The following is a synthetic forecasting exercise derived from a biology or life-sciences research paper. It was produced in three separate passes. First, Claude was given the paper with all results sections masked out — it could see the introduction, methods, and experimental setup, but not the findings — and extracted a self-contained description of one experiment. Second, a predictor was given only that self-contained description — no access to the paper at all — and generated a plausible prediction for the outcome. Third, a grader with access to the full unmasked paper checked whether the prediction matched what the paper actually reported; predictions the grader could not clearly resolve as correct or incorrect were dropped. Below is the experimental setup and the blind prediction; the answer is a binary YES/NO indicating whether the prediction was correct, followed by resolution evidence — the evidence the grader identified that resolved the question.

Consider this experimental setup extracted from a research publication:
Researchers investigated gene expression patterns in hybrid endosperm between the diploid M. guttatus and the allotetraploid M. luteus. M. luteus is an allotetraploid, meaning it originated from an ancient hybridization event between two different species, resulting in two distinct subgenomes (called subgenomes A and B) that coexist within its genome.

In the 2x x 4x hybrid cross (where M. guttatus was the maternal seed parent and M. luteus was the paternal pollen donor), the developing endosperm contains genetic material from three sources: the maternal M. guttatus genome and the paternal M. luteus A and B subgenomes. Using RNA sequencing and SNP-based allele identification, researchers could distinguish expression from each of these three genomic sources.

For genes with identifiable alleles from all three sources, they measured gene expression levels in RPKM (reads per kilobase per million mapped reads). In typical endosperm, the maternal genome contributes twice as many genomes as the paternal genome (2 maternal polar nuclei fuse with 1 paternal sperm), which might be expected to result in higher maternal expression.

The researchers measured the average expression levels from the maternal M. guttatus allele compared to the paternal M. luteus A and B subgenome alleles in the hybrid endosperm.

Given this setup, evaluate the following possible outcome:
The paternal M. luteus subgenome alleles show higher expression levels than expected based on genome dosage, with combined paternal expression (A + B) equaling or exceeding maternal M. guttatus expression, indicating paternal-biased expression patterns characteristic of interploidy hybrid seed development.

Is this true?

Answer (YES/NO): NO